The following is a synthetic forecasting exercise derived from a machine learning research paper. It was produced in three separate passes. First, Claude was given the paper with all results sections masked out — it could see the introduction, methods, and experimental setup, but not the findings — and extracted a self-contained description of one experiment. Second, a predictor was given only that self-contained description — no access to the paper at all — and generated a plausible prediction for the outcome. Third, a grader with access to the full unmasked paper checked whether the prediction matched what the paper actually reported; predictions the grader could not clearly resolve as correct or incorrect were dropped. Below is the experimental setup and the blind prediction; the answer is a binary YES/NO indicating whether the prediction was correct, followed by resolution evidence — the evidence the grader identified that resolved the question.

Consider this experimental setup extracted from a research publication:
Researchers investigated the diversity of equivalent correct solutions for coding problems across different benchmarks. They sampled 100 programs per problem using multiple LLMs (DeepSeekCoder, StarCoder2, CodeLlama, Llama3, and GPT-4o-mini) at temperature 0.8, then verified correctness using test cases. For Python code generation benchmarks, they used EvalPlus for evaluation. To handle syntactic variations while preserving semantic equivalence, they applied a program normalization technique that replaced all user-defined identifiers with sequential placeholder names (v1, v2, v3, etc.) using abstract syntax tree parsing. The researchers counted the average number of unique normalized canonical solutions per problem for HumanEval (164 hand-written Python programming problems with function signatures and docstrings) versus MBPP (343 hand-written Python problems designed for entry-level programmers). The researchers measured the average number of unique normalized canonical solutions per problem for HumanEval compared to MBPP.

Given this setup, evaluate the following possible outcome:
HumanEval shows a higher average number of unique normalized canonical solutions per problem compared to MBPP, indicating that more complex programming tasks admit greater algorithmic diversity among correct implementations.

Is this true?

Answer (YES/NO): YES